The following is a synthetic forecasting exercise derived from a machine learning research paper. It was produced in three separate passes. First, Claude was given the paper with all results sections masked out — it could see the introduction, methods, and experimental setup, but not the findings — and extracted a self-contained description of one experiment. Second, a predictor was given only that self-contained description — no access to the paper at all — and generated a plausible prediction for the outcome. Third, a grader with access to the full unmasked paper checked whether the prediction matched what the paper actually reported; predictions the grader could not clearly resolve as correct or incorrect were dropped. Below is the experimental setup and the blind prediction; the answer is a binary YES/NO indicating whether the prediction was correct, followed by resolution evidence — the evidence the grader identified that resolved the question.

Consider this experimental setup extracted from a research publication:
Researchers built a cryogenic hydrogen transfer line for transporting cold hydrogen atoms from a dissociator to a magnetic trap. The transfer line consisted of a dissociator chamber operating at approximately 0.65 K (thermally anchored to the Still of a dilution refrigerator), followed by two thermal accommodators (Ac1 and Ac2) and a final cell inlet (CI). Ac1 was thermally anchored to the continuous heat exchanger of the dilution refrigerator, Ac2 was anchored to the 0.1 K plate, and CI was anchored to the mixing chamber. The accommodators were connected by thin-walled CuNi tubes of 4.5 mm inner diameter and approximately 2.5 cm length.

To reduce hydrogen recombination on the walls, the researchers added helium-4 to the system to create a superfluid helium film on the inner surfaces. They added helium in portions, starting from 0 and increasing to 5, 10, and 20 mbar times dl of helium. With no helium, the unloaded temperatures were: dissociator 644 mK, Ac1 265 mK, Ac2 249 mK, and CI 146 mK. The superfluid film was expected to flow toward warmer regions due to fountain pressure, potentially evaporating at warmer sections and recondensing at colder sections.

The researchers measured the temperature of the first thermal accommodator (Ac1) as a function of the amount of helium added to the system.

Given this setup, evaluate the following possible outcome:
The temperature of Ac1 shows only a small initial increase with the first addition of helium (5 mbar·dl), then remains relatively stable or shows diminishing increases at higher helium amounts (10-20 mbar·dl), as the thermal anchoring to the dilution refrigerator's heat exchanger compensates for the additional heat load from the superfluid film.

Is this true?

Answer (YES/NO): NO